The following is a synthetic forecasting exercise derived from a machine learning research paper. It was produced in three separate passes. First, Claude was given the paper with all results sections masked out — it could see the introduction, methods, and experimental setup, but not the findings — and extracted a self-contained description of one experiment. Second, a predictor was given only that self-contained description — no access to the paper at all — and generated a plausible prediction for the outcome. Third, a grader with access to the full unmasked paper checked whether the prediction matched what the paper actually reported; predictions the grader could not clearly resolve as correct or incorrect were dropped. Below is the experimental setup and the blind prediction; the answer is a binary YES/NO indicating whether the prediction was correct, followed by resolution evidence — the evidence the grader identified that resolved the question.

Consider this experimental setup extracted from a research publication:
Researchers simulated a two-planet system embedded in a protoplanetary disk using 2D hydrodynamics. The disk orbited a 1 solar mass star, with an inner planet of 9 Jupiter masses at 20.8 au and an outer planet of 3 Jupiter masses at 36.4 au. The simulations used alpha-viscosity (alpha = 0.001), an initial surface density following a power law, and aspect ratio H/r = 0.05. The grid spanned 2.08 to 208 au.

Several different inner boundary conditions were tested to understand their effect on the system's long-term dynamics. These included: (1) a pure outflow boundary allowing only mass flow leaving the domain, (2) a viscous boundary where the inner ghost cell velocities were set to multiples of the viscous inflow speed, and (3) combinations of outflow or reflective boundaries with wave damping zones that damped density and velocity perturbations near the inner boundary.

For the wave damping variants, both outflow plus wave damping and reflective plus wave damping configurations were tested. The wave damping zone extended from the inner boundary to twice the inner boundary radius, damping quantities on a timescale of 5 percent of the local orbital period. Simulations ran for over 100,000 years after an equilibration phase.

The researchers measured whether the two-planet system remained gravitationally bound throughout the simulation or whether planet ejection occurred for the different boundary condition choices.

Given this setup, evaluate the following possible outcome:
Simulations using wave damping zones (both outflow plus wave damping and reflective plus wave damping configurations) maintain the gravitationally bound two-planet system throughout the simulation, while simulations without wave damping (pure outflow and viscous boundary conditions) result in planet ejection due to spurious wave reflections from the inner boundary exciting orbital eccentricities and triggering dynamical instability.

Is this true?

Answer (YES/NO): NO